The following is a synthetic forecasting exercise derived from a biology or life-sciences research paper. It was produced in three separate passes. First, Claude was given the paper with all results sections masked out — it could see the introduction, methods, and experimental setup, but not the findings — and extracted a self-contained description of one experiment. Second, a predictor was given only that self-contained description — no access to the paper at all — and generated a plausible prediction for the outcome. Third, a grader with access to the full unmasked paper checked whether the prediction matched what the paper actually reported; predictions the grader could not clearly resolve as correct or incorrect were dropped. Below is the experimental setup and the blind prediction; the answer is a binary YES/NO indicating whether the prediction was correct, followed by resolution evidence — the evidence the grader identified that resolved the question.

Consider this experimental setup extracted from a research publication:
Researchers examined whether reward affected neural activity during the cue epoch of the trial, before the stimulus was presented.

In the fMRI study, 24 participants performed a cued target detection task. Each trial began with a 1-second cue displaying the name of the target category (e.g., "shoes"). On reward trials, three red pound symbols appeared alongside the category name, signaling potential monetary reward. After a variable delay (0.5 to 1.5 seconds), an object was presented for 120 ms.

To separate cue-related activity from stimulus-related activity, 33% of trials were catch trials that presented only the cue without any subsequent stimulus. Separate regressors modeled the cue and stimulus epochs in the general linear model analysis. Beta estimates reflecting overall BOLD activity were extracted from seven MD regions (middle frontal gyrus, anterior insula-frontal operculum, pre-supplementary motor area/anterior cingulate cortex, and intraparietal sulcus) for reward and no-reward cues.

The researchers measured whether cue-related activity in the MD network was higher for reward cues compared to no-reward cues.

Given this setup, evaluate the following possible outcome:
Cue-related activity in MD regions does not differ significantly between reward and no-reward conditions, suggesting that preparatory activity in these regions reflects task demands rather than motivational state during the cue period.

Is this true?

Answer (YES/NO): NO